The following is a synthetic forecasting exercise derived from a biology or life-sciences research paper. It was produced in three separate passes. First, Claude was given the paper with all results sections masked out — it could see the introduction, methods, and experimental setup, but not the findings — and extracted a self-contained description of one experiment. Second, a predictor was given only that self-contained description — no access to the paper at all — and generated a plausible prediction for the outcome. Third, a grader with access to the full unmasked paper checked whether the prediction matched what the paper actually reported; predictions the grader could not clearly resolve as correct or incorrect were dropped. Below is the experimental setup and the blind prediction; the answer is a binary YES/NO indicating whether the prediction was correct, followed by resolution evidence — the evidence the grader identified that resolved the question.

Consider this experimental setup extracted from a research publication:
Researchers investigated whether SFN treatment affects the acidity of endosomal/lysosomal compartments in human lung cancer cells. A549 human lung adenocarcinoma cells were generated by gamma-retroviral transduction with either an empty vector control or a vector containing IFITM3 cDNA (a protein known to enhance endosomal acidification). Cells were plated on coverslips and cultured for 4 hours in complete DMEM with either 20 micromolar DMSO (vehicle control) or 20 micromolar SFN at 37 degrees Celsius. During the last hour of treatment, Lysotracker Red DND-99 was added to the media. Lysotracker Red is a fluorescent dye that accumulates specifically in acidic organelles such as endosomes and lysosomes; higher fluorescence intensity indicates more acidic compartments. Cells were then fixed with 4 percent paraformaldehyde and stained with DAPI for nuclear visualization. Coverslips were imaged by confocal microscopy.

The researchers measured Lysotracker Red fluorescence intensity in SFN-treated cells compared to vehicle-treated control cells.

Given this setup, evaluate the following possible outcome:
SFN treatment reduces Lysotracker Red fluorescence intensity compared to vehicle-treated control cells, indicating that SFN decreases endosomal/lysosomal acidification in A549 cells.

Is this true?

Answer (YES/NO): YES